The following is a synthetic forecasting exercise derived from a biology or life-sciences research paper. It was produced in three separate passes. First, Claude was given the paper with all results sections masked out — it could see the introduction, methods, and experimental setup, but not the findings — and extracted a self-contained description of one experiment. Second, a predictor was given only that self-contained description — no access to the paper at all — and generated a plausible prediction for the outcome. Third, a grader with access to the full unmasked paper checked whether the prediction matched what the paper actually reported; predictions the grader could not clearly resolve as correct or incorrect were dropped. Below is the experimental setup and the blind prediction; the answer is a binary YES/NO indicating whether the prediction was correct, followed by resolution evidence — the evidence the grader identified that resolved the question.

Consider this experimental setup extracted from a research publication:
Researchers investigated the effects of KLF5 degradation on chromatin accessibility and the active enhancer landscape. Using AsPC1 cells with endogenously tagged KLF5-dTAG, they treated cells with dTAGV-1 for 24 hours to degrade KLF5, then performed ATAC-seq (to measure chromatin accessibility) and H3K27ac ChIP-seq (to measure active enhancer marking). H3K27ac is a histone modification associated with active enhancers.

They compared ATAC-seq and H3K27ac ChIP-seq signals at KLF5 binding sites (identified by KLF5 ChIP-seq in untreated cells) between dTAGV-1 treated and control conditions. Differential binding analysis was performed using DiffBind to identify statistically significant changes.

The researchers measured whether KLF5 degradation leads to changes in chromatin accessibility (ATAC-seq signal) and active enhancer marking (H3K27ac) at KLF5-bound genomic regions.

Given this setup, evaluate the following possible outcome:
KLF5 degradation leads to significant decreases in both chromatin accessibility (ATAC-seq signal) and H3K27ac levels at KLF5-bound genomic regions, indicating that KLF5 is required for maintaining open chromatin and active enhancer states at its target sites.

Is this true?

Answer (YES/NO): NO